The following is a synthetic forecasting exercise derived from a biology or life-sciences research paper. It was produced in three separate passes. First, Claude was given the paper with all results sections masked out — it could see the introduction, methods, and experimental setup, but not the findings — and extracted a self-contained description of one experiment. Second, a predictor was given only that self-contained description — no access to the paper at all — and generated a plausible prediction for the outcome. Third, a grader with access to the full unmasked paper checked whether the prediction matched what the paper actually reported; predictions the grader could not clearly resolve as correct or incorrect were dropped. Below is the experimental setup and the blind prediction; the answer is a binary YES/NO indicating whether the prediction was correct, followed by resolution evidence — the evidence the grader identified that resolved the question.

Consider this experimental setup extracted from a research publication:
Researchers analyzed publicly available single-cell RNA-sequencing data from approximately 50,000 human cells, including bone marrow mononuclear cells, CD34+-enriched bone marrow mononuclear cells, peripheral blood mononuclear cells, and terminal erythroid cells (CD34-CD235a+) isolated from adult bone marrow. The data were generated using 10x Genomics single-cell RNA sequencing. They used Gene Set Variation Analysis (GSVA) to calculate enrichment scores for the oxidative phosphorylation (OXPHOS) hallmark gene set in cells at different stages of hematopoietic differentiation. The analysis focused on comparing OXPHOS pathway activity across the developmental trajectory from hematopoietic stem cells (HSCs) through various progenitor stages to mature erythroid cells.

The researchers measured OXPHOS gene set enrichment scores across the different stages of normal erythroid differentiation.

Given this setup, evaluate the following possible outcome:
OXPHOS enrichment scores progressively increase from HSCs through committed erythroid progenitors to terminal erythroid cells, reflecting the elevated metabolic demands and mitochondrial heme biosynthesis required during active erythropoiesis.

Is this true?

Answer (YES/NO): NO